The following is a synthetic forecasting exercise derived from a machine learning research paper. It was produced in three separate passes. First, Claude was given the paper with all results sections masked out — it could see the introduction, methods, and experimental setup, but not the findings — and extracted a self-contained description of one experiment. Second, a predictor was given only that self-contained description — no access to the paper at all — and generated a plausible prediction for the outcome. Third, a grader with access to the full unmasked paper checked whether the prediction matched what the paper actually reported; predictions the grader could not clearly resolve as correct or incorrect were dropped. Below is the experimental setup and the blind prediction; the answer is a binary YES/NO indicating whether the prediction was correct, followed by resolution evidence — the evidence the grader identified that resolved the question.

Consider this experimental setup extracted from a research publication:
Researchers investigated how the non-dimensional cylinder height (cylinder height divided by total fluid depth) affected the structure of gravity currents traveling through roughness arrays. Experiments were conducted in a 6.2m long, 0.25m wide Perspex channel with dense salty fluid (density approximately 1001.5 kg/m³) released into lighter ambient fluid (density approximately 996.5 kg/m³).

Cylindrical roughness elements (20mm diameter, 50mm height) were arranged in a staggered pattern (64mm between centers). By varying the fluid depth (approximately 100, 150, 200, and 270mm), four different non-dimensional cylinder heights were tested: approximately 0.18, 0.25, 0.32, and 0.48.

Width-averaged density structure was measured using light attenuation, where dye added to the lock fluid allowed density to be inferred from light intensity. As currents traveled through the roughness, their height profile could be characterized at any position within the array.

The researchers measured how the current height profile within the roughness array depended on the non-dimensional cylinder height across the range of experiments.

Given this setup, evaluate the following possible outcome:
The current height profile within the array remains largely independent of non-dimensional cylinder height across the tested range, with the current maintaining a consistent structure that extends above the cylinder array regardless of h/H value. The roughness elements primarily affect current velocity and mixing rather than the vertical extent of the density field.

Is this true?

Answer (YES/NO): NO